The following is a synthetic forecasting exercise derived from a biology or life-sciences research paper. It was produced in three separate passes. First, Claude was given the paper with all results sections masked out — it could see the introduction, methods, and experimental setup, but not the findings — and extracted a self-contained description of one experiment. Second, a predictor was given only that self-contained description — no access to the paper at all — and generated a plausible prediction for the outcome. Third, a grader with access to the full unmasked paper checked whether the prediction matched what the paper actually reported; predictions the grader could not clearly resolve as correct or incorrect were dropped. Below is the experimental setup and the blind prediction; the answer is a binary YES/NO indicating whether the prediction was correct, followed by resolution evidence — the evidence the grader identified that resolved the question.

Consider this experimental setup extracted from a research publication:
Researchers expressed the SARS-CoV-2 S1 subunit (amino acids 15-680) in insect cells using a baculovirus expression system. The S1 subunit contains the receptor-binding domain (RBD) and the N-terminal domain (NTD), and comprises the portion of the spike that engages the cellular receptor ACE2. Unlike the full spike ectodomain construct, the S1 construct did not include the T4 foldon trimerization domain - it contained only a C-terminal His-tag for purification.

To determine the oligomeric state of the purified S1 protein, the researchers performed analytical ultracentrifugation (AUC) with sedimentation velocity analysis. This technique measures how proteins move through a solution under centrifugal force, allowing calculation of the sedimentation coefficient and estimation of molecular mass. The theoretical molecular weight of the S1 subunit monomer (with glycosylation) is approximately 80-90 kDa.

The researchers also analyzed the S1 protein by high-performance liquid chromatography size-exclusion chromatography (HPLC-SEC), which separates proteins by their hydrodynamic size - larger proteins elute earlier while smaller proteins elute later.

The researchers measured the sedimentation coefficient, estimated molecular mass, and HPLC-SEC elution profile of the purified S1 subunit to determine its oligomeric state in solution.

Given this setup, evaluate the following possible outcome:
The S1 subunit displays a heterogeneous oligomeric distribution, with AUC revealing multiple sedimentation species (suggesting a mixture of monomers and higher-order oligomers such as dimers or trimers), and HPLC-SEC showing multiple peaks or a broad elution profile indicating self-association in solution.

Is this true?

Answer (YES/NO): NO